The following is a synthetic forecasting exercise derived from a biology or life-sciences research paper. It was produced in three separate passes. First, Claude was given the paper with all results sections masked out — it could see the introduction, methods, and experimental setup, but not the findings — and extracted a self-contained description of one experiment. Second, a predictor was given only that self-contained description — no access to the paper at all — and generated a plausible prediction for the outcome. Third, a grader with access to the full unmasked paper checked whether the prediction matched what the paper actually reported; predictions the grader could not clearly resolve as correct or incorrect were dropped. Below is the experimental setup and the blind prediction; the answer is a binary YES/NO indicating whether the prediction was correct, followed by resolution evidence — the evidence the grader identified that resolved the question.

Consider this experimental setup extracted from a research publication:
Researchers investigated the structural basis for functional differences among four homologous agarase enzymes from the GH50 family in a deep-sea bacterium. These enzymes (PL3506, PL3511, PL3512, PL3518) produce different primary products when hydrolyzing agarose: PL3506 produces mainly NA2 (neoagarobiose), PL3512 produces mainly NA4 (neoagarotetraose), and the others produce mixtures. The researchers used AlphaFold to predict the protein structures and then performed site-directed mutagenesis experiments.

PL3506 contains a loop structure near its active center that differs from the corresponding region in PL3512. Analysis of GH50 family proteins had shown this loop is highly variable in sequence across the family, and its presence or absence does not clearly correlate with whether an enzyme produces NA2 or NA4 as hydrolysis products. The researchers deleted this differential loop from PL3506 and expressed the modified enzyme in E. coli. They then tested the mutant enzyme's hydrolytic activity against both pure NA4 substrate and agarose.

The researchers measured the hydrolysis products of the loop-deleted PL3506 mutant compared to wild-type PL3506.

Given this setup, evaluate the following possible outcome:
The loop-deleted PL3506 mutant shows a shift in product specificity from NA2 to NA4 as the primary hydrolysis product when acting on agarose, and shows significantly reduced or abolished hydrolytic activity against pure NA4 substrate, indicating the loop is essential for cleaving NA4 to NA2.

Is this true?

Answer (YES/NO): NO